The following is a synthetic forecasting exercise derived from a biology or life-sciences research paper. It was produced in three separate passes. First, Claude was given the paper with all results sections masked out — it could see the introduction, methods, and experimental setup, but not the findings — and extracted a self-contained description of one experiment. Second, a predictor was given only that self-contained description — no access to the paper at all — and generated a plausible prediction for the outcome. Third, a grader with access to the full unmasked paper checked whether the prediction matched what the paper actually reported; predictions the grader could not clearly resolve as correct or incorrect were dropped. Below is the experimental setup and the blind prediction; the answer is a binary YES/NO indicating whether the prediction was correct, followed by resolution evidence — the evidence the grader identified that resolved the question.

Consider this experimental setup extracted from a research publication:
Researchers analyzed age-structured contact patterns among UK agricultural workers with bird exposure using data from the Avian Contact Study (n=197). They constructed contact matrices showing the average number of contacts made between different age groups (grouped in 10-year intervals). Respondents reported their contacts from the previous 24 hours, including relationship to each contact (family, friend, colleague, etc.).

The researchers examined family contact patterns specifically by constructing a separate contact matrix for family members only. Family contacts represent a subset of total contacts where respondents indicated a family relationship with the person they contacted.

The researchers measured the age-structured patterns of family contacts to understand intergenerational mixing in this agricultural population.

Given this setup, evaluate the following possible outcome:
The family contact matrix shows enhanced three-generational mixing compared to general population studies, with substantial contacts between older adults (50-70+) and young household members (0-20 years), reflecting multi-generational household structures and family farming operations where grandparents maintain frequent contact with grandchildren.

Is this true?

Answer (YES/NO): NO